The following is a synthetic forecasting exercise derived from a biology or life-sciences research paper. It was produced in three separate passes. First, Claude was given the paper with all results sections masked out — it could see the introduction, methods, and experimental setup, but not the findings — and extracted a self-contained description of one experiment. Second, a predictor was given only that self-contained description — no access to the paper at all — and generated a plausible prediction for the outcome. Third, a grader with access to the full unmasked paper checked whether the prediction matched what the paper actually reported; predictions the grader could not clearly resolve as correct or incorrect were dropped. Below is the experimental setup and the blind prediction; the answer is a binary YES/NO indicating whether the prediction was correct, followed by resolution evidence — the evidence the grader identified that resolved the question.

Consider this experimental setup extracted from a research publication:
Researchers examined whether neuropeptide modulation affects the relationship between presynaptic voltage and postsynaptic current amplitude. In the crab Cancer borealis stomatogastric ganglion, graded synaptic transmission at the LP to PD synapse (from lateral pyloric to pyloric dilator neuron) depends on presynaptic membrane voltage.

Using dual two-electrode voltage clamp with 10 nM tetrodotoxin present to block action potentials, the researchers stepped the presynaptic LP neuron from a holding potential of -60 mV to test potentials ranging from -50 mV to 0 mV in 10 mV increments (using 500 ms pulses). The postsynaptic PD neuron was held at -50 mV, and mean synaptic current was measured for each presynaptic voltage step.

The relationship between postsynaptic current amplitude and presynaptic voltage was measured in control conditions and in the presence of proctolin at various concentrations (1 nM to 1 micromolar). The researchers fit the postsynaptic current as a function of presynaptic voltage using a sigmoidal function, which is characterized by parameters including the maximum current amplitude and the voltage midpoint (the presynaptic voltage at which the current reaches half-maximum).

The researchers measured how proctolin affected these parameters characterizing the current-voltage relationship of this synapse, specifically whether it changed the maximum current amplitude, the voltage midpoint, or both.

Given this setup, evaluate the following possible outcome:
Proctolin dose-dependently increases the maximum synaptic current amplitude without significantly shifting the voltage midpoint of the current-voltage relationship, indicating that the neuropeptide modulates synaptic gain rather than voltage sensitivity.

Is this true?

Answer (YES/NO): NO